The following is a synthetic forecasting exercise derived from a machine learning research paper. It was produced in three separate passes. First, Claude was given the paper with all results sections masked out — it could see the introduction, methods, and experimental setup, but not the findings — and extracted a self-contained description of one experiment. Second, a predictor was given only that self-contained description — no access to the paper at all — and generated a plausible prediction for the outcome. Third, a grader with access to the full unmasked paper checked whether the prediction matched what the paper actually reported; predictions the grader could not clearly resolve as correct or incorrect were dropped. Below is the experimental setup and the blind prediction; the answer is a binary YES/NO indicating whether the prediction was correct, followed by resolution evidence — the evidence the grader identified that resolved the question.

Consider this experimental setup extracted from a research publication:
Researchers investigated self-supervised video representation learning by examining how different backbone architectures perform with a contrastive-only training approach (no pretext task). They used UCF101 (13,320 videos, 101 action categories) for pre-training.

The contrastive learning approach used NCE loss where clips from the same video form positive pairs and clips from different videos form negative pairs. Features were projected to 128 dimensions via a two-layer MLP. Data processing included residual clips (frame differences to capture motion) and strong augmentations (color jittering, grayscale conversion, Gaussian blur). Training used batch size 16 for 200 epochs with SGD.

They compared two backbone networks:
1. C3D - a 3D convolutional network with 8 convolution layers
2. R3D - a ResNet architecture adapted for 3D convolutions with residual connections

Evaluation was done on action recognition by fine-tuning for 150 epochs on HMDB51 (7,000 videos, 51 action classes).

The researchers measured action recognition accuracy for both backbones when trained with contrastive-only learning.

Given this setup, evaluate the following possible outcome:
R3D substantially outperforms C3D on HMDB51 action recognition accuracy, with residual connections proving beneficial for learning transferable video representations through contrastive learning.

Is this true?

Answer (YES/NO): NO